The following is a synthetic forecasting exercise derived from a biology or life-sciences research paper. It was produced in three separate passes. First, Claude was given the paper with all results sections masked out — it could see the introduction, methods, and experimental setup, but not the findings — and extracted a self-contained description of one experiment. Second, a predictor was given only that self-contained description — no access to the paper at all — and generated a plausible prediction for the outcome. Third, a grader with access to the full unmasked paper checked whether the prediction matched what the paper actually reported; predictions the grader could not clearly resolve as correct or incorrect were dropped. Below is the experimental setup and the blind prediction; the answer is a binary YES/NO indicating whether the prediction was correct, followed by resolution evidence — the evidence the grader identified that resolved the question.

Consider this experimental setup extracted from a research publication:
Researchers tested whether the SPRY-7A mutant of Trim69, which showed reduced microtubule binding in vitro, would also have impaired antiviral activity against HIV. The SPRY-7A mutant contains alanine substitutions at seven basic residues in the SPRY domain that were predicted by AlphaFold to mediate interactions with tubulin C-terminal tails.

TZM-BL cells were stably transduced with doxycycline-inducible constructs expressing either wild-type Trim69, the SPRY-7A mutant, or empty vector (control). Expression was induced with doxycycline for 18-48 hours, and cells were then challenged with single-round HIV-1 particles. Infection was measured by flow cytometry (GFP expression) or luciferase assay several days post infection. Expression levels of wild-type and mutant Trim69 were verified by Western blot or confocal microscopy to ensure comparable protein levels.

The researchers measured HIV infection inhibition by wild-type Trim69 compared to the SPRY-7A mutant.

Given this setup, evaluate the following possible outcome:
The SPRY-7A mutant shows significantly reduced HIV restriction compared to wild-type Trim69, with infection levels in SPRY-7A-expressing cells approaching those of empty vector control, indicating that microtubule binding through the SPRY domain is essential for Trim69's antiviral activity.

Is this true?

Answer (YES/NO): YES